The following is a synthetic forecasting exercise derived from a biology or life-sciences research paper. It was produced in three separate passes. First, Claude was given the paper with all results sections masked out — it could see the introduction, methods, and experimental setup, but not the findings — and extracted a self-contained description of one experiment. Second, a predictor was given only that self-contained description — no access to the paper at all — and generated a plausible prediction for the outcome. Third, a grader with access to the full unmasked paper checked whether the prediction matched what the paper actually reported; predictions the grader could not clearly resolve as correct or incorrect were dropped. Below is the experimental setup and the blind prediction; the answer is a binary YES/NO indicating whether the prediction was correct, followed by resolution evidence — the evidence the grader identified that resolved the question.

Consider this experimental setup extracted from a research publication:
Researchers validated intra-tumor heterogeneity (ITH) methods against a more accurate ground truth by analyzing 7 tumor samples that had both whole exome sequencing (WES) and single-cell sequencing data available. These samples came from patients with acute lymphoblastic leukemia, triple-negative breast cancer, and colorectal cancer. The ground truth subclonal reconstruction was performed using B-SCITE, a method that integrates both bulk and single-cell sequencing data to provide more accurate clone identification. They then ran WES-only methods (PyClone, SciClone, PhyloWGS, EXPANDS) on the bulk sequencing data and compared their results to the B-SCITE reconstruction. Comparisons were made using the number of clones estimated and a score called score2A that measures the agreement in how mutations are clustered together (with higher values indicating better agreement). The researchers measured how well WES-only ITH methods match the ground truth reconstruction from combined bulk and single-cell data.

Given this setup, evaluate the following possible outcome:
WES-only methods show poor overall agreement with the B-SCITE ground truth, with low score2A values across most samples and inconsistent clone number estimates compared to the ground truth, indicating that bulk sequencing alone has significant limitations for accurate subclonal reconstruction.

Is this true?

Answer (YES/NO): YES